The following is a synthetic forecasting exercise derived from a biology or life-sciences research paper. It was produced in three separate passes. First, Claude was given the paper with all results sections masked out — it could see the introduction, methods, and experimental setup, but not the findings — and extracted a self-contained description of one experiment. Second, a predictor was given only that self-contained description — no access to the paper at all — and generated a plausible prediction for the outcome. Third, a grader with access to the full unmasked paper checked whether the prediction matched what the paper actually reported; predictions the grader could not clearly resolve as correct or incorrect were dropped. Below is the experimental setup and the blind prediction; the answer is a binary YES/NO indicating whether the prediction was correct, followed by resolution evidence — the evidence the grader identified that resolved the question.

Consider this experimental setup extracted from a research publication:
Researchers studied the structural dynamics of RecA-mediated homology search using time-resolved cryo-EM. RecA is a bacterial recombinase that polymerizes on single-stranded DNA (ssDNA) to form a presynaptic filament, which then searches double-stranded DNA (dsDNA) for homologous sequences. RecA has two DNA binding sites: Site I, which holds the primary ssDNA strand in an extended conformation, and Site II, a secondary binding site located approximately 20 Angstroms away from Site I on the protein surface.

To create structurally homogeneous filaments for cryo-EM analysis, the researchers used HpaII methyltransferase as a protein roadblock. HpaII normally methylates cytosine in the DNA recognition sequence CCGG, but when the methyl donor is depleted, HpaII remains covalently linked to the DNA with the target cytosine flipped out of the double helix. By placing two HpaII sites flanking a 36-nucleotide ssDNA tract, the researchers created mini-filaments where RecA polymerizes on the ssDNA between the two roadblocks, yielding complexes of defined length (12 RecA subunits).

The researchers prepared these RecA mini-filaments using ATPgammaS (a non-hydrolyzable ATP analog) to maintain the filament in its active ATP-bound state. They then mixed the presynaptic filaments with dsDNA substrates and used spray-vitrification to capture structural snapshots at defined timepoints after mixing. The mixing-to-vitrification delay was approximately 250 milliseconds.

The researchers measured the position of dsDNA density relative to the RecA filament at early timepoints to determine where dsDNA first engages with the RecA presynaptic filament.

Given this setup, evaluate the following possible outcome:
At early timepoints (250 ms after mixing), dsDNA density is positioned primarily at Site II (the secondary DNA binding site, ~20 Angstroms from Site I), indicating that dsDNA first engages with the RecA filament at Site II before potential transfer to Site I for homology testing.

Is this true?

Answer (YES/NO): YES